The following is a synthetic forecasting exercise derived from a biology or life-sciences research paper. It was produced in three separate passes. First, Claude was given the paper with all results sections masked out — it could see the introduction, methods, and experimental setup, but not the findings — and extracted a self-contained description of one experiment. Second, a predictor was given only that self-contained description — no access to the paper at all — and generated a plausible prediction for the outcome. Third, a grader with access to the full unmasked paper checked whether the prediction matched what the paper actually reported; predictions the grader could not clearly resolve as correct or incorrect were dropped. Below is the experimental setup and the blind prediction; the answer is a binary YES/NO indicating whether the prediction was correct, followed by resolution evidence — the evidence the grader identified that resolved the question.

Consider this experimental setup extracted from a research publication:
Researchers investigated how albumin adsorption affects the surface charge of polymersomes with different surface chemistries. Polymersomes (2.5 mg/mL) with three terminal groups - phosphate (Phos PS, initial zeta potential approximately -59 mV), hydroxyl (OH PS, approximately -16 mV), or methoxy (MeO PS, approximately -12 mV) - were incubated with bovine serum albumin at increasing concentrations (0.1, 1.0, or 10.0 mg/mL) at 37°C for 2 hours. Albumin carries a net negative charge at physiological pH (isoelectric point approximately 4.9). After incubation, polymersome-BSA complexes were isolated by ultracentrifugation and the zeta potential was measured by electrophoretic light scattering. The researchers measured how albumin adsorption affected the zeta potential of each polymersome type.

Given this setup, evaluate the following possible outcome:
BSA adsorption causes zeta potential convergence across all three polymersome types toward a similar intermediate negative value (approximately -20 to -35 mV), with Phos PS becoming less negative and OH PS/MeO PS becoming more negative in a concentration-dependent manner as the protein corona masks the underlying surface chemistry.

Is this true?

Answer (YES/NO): NO